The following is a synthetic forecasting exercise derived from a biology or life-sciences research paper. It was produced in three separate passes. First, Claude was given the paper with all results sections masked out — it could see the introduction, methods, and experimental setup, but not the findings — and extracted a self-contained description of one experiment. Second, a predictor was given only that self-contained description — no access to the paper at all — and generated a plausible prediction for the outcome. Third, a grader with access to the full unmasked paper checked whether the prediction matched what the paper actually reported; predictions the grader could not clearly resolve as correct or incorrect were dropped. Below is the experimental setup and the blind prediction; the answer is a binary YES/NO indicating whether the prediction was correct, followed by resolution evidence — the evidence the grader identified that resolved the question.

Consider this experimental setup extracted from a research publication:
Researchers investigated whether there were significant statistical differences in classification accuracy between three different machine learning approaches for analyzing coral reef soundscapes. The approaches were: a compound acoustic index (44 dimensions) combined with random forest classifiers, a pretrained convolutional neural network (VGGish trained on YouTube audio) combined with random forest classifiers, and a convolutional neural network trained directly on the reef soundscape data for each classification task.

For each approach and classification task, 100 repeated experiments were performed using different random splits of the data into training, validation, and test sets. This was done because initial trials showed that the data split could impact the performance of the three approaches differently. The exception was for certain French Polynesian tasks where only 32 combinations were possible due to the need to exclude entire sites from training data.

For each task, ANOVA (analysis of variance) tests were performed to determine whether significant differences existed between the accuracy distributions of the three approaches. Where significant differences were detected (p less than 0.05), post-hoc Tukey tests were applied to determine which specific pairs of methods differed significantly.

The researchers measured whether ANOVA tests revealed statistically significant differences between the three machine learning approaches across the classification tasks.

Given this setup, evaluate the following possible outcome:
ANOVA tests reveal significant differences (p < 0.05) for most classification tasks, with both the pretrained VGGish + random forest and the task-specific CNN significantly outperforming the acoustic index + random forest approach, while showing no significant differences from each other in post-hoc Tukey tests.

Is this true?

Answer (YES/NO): NO